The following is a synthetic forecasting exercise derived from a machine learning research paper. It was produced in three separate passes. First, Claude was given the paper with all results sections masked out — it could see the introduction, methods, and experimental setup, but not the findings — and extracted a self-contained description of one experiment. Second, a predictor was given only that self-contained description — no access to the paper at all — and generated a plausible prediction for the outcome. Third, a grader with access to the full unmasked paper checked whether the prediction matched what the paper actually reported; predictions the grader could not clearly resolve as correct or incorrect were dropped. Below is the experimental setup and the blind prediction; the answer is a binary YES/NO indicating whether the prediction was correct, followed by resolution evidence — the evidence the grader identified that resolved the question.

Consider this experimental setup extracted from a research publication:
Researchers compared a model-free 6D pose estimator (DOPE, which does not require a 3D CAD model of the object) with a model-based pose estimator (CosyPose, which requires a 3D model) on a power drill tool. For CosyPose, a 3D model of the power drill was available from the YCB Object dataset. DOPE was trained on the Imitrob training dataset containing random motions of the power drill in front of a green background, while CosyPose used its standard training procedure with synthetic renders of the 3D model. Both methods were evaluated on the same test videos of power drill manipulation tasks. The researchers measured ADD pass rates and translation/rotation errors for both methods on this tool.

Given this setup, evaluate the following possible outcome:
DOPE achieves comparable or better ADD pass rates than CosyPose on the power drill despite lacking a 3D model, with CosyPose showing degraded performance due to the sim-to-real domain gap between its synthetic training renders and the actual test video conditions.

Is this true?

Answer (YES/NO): YES